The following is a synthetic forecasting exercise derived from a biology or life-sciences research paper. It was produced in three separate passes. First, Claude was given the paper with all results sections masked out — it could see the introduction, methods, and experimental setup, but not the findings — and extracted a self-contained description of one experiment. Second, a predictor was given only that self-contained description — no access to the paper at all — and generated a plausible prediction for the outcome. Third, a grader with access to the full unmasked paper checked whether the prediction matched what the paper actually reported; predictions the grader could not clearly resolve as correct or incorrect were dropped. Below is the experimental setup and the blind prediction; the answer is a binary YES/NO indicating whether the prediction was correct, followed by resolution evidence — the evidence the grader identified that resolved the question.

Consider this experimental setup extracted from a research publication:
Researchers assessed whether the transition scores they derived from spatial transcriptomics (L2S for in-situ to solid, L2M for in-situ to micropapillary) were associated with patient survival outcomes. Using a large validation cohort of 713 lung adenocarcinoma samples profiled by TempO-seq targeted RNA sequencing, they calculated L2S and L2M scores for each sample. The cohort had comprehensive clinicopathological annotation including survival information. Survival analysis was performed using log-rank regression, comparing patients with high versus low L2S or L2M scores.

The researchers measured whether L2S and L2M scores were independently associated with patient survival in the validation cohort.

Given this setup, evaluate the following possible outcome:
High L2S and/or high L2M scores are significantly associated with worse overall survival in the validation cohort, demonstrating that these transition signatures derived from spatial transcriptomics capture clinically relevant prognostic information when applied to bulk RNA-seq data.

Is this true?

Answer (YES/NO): YES